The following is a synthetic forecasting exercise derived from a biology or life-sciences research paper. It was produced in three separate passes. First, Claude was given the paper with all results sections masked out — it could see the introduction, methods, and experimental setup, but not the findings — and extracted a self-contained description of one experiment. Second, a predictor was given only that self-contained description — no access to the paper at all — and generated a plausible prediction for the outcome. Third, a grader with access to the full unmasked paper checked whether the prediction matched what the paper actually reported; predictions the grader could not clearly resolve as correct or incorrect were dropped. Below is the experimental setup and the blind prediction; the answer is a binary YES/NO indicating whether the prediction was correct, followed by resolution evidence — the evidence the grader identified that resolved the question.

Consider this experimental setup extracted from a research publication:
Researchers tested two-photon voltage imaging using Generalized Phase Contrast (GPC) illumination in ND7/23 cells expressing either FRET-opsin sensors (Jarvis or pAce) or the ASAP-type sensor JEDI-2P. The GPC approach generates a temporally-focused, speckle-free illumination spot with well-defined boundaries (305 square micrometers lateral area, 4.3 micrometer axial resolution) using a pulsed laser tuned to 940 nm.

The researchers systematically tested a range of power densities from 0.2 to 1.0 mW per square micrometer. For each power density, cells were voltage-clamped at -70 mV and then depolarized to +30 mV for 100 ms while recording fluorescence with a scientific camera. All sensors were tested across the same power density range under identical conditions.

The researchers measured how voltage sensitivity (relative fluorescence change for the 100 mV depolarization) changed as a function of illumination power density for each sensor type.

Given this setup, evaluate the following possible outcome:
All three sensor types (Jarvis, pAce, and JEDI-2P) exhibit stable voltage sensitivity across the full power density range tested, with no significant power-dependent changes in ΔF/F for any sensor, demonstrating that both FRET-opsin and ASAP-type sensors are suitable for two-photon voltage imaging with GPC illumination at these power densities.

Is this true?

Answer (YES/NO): NO